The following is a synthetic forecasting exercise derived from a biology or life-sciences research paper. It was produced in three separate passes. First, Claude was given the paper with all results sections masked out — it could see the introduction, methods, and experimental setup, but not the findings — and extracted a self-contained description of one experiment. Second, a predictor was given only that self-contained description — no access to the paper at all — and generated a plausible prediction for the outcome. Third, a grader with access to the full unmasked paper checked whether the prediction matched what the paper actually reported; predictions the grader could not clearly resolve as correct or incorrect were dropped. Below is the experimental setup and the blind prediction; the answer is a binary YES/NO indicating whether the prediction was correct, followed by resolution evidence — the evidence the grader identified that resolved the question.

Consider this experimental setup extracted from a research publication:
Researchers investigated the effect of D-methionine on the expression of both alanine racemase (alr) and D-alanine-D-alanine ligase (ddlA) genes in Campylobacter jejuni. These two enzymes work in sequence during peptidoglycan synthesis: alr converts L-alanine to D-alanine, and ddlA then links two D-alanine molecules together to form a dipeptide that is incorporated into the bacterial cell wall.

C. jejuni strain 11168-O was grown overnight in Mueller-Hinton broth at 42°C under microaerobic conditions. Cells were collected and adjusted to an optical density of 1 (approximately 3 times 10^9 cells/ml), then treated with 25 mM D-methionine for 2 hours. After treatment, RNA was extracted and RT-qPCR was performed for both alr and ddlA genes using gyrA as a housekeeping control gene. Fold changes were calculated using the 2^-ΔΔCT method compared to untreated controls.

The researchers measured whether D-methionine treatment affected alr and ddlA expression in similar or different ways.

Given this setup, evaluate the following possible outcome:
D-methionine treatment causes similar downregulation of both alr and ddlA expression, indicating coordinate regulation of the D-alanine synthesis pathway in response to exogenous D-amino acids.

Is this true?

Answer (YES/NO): NO